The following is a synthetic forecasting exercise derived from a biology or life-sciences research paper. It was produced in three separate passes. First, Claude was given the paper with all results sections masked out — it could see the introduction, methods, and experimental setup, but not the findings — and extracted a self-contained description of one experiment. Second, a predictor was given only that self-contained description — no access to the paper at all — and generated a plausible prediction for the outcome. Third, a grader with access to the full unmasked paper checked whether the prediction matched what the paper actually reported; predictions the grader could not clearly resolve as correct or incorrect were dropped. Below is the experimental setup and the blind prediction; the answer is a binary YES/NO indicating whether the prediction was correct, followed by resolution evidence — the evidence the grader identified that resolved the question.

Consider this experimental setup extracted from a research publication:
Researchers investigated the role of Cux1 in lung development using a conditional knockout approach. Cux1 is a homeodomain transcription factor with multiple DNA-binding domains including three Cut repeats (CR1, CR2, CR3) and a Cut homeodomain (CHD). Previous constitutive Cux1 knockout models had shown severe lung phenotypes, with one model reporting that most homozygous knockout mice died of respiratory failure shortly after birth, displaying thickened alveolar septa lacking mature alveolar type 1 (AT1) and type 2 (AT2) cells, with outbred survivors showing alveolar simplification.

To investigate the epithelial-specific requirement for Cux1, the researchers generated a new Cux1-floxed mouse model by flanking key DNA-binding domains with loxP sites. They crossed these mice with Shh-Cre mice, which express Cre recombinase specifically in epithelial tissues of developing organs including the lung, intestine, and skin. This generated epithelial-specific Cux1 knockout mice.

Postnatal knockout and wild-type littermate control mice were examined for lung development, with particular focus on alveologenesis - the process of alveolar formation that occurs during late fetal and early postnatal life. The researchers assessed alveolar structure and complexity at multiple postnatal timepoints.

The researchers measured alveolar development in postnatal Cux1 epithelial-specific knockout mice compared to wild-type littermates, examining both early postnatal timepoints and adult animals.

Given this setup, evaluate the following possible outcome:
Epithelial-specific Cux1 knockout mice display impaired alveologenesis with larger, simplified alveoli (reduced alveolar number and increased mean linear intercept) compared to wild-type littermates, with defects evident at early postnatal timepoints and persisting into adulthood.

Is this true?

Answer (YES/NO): NO